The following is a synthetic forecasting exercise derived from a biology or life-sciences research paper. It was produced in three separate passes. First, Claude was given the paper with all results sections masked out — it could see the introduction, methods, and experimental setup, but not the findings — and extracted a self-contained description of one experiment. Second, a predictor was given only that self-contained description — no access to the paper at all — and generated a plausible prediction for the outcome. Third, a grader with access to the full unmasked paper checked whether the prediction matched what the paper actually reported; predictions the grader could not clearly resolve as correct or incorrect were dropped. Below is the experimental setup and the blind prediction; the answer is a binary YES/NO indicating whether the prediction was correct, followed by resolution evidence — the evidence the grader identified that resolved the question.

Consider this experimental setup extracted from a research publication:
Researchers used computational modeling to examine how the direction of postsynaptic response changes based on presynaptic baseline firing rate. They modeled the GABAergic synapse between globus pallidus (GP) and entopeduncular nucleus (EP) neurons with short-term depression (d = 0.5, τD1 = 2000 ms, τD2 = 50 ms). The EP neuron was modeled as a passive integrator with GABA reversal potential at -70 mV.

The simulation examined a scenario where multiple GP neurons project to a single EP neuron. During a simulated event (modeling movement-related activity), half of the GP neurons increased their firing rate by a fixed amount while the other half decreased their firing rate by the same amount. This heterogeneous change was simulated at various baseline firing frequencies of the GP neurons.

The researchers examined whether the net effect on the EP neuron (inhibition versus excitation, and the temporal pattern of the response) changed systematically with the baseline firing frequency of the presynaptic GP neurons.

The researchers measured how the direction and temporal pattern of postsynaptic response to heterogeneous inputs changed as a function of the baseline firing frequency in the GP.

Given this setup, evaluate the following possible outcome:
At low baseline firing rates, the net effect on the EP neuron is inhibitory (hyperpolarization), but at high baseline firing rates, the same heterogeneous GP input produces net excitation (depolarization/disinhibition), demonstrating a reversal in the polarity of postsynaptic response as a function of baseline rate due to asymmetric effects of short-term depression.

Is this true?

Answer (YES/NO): YES